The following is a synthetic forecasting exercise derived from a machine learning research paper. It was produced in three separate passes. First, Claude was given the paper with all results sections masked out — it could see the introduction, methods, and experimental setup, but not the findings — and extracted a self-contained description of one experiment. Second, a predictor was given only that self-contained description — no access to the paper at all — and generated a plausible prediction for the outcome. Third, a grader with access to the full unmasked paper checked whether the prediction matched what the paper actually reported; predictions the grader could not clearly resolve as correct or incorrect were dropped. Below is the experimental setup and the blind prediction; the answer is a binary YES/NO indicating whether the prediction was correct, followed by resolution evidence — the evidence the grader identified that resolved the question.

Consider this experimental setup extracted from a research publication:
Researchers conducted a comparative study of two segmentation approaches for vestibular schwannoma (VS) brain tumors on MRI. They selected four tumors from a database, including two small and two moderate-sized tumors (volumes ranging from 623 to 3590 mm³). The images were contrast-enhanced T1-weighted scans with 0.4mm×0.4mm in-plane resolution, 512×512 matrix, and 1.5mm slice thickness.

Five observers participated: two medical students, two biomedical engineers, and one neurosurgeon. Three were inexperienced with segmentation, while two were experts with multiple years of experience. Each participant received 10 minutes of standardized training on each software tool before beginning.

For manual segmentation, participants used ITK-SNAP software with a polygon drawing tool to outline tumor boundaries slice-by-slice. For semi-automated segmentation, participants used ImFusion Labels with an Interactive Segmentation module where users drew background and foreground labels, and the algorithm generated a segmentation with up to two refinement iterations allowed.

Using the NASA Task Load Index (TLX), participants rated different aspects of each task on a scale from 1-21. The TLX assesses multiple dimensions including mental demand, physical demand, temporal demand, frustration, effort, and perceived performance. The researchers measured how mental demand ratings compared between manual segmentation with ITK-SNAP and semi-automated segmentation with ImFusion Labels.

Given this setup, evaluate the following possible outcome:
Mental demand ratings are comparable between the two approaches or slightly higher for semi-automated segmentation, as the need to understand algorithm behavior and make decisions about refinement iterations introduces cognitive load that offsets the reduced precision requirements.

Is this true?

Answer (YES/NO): NO